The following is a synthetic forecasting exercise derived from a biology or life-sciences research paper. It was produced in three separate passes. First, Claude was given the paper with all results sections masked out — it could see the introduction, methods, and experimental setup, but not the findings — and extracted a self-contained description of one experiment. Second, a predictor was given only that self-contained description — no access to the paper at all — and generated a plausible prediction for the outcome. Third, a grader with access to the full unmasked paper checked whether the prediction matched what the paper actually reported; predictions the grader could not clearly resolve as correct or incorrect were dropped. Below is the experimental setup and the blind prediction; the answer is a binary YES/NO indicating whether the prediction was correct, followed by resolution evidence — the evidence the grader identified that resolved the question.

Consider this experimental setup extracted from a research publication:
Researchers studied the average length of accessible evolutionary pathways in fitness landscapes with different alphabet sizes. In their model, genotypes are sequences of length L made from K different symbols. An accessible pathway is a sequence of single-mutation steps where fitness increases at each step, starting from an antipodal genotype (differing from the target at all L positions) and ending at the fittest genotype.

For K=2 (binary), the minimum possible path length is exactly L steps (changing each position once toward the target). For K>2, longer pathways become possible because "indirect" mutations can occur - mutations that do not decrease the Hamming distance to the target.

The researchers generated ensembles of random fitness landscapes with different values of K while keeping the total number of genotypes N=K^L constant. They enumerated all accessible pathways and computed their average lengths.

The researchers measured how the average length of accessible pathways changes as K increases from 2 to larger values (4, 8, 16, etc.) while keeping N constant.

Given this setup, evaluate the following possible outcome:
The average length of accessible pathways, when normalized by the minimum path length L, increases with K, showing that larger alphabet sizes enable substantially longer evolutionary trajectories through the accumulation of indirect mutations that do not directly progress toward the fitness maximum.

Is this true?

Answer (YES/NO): YES